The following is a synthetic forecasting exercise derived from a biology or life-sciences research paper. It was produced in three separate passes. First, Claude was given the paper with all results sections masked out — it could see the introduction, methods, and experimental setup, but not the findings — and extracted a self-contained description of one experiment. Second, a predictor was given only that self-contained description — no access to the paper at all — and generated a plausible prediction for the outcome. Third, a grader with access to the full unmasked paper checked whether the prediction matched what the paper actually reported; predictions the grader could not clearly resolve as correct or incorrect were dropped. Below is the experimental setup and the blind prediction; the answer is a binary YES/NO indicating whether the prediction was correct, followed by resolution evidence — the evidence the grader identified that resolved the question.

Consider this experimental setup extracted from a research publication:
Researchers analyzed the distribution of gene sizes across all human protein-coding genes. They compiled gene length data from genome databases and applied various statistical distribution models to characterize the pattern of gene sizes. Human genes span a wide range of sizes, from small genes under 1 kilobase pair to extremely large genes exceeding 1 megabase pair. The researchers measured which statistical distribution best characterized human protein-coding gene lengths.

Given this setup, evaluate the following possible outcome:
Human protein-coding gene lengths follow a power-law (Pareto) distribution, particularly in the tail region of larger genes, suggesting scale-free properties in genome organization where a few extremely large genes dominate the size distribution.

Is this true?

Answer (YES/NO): NO